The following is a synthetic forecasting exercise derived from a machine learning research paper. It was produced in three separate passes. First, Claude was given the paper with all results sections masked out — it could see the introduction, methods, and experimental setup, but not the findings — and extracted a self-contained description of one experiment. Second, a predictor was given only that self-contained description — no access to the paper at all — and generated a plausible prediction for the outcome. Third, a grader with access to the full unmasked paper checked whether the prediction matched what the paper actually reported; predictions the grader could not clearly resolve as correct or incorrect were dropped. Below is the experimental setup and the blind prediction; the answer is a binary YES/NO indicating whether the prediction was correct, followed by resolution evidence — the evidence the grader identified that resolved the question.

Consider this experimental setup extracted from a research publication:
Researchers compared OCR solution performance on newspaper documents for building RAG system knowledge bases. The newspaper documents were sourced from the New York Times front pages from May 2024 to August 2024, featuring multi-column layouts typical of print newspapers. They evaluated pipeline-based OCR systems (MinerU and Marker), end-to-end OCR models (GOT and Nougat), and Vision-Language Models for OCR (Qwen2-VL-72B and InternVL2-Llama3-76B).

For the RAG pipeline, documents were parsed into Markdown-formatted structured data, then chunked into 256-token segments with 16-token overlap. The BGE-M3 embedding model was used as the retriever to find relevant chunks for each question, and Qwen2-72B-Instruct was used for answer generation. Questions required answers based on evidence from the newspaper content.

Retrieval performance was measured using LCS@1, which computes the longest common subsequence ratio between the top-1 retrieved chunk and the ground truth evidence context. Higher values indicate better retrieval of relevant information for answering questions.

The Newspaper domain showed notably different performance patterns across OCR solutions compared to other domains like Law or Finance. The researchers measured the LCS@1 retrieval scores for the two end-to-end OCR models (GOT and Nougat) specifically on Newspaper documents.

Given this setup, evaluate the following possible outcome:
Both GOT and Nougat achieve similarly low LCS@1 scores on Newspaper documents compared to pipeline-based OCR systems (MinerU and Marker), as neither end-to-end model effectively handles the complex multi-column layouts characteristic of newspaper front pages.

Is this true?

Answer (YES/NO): NO